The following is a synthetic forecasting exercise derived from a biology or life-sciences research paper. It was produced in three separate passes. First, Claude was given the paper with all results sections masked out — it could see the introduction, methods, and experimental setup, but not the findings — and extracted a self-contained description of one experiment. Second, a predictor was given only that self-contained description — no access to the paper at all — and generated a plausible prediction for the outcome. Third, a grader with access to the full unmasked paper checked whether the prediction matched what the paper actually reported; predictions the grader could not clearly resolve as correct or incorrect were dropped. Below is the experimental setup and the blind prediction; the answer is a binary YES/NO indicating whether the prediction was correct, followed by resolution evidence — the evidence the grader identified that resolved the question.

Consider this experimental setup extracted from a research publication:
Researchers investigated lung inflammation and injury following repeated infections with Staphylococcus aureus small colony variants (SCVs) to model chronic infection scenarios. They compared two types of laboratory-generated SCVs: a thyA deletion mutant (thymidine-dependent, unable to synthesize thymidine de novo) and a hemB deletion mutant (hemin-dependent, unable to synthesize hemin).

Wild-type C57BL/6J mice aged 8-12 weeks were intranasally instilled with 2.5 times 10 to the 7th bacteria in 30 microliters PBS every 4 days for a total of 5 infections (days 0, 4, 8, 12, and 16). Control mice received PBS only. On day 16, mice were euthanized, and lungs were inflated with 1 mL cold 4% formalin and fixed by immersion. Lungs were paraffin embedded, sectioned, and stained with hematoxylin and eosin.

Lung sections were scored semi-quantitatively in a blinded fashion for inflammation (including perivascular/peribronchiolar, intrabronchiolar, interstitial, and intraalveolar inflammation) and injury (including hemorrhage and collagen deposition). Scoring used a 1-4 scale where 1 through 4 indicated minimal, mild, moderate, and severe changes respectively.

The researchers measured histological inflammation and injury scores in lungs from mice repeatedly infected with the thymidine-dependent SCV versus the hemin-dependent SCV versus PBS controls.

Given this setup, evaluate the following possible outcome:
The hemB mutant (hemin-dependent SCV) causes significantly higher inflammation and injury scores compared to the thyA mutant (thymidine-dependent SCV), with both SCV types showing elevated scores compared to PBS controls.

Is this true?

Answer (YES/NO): NO